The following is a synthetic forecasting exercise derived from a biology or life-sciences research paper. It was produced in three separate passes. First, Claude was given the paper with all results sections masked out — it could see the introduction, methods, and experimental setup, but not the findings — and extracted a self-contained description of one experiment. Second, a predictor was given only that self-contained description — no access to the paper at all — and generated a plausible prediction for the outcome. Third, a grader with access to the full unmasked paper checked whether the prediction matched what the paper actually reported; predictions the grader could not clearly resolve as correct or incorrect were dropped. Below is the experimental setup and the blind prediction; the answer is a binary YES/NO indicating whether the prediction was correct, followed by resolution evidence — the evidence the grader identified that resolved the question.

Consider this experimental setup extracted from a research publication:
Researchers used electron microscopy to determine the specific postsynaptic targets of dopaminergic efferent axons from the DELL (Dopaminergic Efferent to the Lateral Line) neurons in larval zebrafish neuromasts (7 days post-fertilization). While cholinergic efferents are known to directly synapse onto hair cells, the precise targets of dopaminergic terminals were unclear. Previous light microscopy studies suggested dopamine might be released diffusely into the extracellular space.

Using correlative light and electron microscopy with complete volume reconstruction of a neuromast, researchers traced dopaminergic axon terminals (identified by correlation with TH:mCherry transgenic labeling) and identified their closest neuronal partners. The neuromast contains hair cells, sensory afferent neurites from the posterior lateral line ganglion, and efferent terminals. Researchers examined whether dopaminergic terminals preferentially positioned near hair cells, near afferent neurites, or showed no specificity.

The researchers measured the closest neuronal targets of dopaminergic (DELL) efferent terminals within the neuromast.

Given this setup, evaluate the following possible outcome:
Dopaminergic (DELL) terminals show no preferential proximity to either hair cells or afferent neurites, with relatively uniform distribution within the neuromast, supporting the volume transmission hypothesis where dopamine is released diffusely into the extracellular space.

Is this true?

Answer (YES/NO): NO